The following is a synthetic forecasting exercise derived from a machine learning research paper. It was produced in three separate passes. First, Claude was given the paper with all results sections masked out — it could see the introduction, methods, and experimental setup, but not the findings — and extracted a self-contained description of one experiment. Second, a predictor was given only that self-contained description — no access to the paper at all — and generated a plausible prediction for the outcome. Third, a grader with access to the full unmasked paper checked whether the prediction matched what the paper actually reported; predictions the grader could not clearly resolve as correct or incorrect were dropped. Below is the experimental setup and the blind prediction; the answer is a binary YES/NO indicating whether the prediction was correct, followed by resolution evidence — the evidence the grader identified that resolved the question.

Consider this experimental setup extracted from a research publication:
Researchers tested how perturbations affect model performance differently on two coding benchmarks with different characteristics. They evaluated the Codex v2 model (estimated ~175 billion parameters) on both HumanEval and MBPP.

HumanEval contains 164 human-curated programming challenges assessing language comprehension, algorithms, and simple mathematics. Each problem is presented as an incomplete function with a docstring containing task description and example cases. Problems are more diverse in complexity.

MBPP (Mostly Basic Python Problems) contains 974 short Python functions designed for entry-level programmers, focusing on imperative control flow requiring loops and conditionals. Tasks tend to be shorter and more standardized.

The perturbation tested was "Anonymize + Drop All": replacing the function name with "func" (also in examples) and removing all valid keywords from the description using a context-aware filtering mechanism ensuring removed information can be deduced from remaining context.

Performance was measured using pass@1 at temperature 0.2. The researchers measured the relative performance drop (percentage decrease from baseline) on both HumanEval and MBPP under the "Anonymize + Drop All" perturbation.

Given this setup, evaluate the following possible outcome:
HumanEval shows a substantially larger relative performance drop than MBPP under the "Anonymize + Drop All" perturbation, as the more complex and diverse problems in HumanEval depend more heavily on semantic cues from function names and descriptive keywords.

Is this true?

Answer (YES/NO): YES